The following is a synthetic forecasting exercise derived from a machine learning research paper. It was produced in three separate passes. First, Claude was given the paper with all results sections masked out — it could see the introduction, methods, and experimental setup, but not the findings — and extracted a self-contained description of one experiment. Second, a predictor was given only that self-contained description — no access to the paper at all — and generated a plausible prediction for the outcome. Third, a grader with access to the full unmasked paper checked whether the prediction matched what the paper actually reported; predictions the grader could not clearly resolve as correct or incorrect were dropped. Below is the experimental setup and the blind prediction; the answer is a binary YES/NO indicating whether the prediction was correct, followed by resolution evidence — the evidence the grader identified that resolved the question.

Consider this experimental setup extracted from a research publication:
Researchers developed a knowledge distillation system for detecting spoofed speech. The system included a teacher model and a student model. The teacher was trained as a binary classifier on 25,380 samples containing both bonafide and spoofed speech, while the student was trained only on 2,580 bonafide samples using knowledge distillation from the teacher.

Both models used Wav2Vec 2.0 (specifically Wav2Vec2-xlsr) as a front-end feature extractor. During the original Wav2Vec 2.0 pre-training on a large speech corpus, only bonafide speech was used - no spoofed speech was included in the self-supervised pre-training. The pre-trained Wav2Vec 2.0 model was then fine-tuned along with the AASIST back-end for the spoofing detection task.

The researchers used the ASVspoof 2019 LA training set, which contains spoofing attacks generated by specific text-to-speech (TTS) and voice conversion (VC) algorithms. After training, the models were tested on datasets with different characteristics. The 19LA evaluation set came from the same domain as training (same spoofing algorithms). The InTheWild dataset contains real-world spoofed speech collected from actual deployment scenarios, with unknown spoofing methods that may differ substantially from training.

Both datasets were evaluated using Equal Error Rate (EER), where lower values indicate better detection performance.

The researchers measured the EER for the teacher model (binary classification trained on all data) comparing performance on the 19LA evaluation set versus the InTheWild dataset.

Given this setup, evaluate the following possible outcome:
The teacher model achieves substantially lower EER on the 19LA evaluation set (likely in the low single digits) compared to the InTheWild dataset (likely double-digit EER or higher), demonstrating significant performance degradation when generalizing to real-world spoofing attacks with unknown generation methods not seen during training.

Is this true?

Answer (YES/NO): NO